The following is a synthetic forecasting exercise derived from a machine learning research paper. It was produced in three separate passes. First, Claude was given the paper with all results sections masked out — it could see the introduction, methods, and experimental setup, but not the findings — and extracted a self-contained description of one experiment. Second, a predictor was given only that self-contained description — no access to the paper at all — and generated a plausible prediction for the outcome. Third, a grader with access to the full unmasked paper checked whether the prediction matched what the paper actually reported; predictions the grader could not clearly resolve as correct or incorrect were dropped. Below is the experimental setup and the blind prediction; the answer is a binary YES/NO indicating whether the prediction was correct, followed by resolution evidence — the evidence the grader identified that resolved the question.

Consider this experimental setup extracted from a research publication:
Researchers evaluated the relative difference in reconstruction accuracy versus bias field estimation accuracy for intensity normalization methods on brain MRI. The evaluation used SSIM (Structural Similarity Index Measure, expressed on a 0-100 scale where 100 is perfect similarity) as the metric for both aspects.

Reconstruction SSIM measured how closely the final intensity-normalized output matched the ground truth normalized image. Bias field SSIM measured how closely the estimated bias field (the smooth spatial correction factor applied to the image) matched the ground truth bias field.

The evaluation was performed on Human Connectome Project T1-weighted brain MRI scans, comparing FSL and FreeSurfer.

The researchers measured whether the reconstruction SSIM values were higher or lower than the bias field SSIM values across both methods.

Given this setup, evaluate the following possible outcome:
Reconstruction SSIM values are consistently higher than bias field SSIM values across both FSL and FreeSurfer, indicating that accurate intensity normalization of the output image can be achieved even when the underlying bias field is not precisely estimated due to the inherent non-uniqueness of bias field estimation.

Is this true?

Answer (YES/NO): YES